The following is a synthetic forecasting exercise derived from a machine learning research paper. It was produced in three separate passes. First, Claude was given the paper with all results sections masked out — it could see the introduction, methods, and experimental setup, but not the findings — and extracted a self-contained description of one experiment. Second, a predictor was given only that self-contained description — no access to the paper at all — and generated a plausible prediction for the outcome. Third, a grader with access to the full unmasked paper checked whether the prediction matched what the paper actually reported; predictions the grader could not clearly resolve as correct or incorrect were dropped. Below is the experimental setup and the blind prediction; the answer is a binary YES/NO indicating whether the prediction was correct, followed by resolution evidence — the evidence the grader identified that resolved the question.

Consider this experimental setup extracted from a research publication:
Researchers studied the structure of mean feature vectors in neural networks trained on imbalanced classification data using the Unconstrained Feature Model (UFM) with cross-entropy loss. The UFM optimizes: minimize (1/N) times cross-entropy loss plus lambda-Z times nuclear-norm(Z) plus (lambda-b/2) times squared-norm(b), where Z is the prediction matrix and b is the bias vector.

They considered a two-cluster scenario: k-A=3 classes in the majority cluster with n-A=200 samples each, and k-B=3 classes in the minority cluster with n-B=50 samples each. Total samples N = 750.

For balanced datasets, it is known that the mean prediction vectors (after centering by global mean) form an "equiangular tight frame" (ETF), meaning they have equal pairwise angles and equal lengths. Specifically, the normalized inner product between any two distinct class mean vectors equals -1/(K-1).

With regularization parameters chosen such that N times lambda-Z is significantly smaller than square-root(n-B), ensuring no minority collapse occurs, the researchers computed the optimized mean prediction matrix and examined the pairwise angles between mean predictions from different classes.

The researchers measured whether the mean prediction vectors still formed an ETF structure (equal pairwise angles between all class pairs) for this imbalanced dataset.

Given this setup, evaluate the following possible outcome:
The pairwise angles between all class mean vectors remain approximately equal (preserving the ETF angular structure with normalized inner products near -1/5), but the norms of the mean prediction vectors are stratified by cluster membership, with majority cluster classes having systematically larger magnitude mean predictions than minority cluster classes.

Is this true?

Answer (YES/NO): NO